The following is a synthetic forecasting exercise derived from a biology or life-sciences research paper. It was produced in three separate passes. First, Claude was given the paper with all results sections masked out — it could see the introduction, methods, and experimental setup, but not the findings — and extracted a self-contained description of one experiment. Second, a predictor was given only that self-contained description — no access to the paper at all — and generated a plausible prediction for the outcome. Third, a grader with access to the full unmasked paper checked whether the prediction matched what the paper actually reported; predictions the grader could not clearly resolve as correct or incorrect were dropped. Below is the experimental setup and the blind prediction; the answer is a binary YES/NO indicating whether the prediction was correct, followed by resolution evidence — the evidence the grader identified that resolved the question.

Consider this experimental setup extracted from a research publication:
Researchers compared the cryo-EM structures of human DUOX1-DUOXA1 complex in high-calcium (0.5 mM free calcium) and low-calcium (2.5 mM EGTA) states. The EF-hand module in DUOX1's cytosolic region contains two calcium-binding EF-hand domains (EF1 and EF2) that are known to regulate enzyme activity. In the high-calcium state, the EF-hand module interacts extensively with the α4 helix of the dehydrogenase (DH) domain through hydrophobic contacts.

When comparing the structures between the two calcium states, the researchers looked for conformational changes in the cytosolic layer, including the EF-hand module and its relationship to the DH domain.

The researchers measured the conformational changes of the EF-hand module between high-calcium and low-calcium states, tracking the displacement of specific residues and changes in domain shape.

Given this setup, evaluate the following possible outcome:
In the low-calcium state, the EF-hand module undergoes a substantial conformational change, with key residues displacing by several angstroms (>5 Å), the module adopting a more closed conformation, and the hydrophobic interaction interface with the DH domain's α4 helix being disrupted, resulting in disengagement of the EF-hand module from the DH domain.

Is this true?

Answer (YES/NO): YES